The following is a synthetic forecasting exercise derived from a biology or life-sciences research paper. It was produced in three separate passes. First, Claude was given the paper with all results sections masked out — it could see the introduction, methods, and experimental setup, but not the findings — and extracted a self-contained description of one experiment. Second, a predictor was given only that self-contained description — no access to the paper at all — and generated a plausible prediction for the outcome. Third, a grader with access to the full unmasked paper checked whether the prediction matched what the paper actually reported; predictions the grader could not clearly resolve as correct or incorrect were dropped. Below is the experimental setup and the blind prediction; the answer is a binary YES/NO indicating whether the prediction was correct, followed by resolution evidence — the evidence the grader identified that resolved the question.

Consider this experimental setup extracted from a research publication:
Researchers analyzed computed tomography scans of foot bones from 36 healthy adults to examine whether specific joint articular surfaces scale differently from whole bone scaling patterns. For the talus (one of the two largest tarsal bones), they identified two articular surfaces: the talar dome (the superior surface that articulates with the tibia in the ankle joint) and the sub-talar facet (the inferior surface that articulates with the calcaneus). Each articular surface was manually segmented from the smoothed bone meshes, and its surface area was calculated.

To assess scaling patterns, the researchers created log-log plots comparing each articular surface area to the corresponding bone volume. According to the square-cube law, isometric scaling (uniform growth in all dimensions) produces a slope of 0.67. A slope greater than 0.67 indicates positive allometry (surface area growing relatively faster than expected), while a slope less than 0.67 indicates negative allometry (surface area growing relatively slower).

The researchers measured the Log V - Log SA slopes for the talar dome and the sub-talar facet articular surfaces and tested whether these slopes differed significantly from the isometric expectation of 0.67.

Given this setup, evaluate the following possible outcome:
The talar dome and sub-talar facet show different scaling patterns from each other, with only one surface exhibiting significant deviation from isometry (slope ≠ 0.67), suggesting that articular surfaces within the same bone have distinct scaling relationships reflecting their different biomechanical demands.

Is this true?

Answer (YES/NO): NO